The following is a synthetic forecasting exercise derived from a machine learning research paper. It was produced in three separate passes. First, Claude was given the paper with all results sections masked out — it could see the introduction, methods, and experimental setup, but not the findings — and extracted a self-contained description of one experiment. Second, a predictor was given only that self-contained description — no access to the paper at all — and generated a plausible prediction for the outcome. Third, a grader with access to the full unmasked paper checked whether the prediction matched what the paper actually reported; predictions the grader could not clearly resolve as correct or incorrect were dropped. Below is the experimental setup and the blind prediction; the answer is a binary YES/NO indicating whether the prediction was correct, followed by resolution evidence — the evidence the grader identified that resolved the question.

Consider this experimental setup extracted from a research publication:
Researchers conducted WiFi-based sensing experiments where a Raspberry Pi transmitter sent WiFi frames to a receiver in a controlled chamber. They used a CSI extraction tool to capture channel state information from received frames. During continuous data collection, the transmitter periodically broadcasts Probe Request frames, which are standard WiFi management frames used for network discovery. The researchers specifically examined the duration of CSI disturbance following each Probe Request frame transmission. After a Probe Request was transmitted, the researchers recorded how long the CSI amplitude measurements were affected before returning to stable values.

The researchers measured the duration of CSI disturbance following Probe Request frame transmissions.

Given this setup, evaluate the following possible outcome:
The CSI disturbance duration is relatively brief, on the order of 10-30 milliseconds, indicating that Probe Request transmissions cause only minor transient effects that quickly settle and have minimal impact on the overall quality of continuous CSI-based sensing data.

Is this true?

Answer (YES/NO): NO